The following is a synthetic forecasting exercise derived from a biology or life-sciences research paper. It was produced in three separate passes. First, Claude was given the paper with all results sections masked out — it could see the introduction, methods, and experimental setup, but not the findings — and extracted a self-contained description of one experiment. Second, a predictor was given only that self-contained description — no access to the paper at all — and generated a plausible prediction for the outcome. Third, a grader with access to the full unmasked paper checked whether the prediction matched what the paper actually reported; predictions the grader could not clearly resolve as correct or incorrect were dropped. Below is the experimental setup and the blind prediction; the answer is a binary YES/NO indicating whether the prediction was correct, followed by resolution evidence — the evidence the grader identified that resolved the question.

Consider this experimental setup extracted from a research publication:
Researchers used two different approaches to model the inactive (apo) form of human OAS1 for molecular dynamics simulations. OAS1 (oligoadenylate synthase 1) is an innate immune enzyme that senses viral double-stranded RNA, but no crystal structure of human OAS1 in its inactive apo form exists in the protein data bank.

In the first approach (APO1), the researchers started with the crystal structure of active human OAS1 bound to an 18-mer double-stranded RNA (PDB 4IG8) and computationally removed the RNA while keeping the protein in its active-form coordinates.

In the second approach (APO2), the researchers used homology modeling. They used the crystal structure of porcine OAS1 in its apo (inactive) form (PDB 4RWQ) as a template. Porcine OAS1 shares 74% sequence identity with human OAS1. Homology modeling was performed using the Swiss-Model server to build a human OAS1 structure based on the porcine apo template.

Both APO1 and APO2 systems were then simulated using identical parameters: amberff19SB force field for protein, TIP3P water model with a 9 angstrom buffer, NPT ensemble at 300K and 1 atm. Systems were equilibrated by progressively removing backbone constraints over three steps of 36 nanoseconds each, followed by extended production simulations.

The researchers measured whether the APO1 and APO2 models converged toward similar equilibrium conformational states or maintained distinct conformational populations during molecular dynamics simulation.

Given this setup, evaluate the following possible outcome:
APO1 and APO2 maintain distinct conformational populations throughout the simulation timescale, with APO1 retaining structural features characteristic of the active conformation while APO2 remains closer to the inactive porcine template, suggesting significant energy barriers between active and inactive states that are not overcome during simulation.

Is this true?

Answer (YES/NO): YES